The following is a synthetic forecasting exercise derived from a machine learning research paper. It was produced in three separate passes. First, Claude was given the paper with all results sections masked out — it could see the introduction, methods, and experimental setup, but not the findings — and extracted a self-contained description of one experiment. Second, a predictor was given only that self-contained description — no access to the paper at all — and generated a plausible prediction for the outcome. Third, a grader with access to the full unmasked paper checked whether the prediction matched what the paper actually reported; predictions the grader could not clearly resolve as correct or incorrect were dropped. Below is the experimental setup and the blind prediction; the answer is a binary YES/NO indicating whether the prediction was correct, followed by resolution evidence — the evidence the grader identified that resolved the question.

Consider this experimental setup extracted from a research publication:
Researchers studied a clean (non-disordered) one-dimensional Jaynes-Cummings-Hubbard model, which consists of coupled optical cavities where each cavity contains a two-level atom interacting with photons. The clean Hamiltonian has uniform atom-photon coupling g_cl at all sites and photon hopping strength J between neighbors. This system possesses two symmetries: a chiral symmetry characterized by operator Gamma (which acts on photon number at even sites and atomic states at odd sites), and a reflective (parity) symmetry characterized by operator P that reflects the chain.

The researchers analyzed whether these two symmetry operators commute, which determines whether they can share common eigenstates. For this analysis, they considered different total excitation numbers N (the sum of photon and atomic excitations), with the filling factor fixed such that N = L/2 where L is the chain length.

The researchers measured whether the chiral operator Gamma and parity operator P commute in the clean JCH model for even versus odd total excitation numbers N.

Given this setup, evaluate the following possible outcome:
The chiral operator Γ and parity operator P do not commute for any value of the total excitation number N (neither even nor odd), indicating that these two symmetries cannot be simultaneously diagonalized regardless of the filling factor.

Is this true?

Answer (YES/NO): NO